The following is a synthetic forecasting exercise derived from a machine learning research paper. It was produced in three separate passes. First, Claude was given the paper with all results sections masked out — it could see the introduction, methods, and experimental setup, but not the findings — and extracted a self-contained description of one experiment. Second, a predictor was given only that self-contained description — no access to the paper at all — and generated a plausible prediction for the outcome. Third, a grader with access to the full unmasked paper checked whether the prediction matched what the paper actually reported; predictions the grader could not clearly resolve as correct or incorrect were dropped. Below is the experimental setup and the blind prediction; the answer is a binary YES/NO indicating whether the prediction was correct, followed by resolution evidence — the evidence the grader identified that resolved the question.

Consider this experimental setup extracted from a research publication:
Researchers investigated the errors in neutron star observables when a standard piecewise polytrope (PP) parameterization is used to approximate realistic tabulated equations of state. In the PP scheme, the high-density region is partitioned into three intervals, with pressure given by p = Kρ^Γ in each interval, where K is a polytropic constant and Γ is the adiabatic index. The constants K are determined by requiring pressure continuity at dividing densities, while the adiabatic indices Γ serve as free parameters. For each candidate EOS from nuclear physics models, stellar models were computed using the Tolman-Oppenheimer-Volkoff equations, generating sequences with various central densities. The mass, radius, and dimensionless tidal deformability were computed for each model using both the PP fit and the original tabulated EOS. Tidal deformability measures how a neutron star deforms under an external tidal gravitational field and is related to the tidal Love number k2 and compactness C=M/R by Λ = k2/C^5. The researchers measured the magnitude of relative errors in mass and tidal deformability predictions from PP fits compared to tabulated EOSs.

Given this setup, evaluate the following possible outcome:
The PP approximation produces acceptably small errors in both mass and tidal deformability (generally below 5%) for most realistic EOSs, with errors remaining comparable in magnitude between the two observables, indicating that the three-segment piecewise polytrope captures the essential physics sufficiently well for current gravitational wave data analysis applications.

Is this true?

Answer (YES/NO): NO